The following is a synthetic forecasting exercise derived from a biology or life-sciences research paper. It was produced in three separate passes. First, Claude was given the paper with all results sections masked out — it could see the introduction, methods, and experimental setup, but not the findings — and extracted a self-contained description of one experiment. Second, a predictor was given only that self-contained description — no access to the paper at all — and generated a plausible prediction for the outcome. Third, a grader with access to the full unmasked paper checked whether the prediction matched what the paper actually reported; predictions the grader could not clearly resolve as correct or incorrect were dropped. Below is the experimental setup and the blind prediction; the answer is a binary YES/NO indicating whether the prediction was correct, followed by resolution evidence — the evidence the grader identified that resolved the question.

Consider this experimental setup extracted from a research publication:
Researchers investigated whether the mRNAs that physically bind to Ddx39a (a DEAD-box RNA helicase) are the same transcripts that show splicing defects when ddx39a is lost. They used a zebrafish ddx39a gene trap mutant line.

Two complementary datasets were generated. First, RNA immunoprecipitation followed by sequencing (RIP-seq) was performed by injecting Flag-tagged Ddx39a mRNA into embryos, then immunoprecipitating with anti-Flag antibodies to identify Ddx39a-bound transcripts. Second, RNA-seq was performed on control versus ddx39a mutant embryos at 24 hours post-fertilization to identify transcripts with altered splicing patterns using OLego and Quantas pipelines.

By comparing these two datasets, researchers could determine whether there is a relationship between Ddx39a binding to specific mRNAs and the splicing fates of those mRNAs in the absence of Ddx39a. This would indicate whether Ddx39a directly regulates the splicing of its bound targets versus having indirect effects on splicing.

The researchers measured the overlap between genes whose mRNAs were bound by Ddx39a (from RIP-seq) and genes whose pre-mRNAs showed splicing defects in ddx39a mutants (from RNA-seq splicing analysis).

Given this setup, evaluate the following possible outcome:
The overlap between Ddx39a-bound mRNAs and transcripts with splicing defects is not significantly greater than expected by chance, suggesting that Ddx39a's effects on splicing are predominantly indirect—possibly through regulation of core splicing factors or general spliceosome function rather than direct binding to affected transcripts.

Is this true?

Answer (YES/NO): NO